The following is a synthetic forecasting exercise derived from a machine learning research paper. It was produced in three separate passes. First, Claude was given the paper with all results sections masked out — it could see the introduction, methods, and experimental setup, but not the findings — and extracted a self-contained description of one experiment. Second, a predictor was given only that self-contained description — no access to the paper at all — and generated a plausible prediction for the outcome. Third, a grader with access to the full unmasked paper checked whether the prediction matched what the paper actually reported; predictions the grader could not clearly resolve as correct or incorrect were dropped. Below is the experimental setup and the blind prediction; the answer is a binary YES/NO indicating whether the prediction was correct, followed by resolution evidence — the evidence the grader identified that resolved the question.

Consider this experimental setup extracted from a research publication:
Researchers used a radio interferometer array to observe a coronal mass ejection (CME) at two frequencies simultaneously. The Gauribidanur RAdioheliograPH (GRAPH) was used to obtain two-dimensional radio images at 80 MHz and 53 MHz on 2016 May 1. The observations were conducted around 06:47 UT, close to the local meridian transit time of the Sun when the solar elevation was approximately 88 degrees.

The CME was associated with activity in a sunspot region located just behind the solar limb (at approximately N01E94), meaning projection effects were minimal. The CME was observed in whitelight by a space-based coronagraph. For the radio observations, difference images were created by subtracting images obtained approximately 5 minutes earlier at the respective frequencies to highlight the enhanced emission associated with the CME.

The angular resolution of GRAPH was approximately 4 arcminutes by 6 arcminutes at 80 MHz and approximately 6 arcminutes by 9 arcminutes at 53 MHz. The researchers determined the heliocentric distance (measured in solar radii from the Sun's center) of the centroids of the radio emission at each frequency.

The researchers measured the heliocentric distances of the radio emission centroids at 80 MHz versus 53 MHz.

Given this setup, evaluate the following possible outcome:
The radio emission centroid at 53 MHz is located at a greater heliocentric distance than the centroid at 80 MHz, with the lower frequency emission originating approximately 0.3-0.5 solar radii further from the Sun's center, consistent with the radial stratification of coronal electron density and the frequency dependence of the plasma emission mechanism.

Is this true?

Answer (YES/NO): YES